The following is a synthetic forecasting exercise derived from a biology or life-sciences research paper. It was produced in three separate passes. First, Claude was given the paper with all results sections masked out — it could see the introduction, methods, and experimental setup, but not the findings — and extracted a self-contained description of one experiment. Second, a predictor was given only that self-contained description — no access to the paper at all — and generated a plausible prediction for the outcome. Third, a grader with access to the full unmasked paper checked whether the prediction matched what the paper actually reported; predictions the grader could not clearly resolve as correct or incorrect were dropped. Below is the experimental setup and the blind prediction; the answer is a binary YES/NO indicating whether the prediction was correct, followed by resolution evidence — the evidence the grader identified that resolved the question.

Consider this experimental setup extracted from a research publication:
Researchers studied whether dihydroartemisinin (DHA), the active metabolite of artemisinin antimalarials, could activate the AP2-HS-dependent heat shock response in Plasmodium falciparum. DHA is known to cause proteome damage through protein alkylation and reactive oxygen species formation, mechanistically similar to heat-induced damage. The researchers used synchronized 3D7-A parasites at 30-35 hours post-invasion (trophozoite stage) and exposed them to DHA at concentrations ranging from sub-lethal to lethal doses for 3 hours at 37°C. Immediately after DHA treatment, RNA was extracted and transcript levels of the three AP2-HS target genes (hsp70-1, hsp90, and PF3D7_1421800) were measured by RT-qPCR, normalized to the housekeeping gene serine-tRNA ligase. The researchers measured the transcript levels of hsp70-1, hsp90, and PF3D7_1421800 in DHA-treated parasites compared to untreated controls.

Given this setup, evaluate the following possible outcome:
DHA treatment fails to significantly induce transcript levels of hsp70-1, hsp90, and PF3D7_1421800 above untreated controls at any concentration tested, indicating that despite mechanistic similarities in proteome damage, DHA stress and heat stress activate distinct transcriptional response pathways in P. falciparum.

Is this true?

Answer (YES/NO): NO